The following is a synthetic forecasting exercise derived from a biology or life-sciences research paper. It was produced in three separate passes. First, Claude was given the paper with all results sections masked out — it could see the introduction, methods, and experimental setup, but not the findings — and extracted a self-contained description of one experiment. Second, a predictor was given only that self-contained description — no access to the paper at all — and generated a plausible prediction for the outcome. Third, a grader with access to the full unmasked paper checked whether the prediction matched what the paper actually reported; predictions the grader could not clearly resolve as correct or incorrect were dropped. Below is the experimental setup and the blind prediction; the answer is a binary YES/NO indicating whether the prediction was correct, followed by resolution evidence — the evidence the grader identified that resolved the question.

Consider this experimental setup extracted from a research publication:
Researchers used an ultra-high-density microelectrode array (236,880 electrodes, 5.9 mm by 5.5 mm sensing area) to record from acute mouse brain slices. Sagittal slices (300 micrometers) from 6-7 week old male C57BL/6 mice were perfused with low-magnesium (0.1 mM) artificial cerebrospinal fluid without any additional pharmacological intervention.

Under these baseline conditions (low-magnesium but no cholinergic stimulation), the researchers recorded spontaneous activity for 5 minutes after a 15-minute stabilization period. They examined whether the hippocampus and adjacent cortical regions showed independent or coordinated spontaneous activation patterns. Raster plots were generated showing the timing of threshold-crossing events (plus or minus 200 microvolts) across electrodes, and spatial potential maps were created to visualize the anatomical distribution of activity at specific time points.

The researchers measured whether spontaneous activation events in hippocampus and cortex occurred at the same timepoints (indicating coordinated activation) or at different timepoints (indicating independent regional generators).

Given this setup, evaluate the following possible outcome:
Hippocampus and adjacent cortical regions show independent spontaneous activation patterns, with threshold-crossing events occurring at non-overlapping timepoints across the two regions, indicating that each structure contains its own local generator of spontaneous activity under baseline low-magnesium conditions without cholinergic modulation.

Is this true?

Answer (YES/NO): YES